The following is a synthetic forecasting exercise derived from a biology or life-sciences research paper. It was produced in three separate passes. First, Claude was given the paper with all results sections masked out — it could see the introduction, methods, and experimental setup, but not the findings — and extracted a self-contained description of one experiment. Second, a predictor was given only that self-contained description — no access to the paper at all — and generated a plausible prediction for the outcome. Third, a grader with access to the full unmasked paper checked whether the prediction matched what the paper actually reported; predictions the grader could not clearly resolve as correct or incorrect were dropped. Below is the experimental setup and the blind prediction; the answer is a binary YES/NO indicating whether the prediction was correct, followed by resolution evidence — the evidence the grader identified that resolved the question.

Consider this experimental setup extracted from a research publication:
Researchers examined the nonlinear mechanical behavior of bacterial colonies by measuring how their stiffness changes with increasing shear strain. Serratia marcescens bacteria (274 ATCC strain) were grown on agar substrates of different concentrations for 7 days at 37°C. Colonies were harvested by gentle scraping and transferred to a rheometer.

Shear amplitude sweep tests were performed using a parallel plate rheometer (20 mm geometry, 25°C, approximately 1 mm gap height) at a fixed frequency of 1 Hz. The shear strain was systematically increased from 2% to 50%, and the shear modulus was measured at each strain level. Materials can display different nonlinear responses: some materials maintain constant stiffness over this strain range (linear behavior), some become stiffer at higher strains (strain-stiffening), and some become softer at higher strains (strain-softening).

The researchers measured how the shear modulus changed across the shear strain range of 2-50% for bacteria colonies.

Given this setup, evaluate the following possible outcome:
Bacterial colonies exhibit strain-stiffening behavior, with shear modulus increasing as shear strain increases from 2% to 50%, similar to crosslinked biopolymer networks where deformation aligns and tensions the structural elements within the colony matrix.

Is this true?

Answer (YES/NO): NO